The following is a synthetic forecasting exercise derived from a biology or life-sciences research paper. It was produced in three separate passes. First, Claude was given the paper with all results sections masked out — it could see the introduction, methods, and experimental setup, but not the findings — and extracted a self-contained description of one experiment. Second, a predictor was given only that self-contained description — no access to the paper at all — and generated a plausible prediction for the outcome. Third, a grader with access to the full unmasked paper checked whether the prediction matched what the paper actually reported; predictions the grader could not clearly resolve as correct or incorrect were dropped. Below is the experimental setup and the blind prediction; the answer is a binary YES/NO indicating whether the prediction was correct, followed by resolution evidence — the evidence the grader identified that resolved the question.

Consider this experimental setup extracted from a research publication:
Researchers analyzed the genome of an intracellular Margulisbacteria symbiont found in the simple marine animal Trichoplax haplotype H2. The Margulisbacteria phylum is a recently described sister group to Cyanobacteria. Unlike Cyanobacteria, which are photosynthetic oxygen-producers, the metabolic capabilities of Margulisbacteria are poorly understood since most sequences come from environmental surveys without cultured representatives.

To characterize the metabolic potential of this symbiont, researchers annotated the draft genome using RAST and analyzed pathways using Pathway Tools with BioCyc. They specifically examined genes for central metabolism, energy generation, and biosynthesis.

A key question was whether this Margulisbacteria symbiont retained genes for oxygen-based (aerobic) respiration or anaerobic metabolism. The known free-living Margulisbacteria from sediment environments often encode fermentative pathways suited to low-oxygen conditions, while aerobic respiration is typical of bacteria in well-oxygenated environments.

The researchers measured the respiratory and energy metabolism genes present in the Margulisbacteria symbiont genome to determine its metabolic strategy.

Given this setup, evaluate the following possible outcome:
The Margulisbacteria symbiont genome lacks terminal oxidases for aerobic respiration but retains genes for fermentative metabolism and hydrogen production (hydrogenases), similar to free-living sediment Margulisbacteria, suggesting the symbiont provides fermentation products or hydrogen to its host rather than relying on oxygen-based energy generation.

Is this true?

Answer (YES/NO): NO